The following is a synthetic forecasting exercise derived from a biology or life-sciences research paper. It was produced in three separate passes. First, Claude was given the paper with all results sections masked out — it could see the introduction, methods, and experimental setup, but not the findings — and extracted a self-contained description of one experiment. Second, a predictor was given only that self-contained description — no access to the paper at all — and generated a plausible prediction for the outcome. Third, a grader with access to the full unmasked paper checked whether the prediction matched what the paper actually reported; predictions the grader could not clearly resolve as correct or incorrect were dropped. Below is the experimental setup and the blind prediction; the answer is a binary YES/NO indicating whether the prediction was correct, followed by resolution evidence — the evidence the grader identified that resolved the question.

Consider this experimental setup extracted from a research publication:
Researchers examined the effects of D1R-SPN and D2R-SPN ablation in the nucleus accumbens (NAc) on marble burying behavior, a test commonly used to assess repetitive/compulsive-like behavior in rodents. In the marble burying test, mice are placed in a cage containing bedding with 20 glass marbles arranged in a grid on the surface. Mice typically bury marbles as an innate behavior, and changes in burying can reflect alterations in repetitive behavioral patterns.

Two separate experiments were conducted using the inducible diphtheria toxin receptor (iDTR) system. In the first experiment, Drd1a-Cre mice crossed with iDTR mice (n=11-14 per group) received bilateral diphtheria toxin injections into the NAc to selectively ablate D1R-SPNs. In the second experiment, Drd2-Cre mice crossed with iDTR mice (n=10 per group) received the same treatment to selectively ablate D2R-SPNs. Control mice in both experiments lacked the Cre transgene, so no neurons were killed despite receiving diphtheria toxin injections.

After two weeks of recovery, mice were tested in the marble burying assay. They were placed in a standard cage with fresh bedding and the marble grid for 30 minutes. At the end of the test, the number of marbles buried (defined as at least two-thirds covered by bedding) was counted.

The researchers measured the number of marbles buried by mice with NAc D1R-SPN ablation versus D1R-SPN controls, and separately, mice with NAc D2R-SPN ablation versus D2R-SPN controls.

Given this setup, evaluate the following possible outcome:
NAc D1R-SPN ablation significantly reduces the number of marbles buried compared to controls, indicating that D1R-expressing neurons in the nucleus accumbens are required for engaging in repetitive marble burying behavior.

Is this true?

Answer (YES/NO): NO